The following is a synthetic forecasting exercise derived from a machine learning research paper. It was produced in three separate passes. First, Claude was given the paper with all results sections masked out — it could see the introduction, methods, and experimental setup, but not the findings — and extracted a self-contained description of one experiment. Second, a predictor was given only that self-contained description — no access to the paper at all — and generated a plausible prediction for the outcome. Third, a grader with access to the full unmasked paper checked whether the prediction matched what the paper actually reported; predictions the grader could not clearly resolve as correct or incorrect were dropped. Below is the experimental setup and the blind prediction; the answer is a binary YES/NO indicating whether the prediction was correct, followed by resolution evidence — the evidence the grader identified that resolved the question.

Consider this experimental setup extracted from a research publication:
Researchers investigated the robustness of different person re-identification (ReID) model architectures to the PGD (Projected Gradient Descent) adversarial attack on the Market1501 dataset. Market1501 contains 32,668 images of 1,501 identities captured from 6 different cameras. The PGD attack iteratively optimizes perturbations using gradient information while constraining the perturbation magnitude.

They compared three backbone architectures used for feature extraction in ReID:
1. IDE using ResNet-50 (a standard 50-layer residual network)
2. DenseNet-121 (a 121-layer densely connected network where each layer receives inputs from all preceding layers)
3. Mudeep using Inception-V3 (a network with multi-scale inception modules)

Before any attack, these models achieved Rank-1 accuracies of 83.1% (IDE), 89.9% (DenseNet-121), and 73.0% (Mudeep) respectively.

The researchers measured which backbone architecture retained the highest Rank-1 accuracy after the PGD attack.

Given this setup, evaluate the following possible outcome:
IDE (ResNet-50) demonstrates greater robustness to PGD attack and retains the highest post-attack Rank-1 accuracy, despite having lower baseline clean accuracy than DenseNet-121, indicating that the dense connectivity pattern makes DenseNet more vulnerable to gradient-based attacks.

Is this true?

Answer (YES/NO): YES